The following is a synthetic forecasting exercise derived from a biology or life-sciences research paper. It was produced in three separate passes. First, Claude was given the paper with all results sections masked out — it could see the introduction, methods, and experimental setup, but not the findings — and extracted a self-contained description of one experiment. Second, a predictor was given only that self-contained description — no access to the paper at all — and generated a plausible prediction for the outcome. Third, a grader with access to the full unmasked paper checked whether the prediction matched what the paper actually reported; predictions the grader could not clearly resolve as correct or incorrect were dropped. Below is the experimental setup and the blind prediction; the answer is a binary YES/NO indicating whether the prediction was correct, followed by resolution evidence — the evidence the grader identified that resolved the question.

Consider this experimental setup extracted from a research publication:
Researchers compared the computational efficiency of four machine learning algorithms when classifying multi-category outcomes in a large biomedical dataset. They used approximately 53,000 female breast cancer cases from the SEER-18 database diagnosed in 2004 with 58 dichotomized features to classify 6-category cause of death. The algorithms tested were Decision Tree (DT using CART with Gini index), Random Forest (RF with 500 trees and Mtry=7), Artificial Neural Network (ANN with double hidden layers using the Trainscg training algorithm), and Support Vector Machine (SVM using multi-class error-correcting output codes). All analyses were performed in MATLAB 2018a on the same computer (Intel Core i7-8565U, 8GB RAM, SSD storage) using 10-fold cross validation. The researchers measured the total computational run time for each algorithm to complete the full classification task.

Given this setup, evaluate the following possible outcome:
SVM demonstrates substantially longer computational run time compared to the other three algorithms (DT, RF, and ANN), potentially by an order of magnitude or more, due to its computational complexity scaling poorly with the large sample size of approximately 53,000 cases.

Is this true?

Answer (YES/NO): NO